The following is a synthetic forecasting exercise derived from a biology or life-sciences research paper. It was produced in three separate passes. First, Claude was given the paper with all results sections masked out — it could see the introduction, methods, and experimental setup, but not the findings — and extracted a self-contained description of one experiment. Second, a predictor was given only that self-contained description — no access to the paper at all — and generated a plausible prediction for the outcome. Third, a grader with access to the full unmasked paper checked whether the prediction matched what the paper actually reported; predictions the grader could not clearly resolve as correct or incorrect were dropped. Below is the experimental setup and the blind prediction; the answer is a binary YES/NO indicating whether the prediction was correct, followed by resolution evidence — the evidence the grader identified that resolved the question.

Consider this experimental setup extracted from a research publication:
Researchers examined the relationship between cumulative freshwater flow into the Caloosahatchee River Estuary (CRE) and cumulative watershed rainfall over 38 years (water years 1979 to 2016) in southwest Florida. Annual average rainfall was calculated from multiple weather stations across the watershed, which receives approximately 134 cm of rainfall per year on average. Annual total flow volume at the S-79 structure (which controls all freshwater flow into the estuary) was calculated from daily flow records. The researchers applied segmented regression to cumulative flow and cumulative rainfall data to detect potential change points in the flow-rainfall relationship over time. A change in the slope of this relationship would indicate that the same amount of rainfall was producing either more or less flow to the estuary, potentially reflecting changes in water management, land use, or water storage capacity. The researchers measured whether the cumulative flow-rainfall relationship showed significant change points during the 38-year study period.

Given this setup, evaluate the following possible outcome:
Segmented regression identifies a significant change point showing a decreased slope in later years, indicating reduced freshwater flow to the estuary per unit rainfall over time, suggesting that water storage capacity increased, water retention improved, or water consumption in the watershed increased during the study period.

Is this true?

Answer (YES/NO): NO